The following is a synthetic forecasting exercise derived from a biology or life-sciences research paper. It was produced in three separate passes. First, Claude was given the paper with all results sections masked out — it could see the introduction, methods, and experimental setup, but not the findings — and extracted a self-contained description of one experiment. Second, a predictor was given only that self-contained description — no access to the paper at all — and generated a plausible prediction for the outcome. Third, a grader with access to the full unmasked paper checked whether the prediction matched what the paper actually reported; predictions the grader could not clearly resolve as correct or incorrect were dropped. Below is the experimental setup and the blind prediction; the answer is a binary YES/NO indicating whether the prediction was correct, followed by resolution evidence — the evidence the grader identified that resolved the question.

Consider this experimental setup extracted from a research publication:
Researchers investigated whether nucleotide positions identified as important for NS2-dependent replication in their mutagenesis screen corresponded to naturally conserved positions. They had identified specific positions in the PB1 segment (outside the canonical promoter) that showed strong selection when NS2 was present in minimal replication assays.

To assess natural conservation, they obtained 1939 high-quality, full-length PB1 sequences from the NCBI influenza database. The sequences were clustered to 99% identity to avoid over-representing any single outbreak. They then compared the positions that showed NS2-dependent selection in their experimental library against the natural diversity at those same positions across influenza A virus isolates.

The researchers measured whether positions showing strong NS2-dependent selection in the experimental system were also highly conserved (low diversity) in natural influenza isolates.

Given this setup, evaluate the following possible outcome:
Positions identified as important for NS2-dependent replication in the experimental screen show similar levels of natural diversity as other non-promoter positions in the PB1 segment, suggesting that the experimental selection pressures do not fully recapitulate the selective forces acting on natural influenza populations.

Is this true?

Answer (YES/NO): NO